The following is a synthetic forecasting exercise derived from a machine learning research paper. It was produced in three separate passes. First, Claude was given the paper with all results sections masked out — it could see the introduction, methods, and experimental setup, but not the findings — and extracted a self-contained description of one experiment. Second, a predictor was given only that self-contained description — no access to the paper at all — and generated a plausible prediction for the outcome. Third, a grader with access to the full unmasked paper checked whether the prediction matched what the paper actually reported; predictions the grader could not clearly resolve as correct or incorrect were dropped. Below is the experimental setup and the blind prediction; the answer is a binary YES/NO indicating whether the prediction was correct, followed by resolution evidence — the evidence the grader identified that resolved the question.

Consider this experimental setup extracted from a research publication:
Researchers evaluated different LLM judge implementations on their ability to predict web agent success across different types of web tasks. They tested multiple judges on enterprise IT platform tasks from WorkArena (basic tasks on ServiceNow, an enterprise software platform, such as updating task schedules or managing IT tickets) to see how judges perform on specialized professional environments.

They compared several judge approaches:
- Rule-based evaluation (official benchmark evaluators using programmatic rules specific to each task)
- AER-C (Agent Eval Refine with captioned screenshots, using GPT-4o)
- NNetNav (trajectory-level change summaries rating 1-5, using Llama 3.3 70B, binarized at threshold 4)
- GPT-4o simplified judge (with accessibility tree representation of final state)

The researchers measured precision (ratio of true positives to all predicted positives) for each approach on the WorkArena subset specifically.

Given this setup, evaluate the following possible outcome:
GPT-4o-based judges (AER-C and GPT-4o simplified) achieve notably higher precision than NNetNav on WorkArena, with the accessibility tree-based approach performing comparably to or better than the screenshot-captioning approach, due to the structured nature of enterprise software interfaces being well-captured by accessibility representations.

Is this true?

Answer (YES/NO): NO